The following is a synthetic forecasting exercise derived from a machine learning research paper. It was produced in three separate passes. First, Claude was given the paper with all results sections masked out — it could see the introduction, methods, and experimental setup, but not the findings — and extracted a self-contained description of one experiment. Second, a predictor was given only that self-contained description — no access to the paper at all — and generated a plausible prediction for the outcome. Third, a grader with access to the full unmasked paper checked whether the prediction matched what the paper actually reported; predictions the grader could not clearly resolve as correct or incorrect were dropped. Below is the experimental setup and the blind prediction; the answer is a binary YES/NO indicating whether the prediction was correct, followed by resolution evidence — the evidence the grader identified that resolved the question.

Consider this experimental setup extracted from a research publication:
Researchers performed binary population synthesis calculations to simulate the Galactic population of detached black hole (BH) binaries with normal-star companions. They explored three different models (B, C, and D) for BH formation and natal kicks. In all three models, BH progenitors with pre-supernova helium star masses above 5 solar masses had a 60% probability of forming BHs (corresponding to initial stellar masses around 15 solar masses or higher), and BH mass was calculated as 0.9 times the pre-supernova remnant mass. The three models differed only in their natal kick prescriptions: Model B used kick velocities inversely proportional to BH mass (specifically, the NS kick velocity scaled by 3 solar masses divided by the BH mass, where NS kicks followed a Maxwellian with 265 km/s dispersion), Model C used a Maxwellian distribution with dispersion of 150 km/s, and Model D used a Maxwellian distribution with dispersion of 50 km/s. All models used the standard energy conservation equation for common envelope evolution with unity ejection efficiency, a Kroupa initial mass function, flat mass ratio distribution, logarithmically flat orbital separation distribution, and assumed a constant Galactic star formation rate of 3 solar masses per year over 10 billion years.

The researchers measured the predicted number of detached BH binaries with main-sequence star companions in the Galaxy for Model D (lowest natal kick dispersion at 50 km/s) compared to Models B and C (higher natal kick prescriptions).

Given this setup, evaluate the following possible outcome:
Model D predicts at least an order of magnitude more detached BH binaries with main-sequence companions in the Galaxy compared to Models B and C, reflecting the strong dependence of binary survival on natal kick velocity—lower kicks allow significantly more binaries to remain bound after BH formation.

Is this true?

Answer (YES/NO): NO